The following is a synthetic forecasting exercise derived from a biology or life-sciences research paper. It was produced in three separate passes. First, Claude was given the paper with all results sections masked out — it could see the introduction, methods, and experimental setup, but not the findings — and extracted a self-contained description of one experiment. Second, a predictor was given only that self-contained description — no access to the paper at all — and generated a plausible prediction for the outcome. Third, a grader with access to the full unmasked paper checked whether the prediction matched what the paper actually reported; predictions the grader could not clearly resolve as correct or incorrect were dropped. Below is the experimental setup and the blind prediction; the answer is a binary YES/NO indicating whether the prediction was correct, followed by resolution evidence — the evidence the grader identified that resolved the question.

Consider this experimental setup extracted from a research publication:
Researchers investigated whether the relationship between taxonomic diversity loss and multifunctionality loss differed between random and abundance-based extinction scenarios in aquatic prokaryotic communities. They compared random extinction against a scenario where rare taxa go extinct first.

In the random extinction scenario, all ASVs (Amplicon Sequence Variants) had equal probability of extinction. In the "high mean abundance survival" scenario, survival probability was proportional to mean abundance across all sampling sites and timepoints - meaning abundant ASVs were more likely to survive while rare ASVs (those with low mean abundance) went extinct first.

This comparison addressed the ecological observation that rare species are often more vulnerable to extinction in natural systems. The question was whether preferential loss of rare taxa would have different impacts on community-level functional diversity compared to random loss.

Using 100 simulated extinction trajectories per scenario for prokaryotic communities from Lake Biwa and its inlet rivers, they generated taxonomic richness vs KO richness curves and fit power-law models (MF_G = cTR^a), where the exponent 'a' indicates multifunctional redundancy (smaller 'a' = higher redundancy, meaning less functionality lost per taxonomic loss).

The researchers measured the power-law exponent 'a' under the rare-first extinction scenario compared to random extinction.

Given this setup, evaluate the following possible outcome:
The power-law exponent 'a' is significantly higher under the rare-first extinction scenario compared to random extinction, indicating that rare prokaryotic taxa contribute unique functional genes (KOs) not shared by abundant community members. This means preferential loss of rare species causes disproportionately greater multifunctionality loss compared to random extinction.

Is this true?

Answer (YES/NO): YES